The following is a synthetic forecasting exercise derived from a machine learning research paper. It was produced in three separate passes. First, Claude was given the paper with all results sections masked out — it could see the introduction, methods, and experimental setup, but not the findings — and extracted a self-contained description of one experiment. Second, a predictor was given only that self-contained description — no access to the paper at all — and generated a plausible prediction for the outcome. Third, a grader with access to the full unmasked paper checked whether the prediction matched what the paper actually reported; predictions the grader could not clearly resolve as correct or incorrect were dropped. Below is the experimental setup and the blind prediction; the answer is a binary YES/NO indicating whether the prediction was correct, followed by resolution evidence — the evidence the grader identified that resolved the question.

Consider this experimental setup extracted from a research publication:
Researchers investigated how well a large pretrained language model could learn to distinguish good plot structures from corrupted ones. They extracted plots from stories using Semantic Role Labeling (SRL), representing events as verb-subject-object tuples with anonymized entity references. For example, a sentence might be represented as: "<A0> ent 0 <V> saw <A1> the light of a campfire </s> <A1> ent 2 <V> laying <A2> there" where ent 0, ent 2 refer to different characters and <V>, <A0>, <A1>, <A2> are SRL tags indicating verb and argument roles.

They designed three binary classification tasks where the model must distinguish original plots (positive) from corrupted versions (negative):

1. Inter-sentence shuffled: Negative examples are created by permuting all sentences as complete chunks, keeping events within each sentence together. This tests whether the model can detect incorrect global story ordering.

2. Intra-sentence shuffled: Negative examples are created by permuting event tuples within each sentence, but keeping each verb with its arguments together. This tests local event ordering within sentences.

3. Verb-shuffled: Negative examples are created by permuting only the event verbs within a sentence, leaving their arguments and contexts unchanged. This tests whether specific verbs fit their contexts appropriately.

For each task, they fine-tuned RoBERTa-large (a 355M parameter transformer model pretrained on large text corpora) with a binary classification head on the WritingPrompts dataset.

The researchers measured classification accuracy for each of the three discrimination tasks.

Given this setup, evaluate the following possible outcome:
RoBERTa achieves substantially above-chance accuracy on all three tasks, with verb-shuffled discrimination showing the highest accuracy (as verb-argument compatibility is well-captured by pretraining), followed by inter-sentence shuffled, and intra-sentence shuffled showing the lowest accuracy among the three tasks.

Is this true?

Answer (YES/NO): NO